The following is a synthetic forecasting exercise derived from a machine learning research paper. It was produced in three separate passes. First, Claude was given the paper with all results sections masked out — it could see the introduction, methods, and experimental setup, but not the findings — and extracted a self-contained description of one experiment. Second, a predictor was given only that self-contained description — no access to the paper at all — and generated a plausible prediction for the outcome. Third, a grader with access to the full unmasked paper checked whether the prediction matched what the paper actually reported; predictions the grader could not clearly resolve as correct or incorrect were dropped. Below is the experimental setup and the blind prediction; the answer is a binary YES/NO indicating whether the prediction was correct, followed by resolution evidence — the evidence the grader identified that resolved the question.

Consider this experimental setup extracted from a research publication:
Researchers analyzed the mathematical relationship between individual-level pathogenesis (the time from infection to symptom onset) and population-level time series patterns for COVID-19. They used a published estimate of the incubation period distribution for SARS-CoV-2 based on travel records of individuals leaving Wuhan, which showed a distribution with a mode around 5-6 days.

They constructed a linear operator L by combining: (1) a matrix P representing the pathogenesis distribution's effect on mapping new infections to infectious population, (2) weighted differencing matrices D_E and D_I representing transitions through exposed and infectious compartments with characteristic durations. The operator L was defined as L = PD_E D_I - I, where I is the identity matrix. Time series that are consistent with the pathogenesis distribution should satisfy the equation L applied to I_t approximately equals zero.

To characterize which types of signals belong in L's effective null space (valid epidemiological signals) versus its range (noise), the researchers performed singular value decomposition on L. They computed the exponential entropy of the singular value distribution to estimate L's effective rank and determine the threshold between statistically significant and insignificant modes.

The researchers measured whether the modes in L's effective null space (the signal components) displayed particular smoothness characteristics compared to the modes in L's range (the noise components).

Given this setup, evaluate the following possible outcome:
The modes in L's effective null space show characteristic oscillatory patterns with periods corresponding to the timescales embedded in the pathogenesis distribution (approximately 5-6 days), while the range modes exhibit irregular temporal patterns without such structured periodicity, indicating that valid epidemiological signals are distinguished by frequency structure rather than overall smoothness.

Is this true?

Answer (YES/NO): NO